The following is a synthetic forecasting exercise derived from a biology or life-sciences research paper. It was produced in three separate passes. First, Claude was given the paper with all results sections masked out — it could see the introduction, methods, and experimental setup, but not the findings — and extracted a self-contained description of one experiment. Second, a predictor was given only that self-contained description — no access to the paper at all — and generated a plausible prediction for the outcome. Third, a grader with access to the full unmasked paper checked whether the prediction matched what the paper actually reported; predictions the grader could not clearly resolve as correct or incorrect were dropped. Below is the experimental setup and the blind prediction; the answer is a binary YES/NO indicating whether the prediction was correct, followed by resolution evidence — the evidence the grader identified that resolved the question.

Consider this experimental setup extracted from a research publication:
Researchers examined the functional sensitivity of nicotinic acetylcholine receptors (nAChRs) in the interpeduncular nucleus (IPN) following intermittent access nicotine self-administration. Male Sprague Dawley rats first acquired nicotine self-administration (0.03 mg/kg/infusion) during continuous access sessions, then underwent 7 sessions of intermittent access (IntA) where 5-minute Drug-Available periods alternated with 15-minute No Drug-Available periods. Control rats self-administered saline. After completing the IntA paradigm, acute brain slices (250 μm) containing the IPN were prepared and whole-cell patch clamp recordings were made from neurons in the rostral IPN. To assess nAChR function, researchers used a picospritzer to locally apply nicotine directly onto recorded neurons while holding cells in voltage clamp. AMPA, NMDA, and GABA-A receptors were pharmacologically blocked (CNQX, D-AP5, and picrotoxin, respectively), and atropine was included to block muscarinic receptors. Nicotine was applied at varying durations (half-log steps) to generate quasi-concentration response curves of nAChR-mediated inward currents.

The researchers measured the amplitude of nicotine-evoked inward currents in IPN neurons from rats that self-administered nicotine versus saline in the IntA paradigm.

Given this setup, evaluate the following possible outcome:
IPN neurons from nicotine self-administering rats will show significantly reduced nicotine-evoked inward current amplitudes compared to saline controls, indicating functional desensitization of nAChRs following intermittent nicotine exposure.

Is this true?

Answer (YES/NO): NO